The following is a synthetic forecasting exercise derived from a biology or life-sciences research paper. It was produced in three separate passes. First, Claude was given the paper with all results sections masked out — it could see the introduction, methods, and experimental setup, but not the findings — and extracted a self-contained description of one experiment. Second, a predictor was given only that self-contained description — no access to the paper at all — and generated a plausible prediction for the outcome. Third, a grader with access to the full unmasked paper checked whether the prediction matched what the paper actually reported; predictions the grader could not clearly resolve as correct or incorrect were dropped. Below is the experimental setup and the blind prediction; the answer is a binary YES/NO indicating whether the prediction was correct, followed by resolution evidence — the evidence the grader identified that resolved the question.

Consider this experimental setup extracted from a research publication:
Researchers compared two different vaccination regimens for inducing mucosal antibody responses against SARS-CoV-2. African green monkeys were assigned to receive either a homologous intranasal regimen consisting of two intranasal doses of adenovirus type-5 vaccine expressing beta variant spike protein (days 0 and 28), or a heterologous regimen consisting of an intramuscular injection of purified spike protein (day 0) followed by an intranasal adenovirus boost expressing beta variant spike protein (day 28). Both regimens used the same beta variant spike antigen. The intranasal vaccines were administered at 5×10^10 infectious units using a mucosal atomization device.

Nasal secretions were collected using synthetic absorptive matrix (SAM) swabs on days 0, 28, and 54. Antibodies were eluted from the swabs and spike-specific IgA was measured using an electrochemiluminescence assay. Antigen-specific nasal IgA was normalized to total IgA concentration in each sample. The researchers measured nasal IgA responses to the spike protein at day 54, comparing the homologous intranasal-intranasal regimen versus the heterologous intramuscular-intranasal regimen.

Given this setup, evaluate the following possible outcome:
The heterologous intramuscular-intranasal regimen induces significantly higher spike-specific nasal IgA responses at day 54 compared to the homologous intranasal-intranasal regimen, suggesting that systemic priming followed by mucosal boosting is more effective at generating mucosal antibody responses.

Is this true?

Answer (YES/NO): NO